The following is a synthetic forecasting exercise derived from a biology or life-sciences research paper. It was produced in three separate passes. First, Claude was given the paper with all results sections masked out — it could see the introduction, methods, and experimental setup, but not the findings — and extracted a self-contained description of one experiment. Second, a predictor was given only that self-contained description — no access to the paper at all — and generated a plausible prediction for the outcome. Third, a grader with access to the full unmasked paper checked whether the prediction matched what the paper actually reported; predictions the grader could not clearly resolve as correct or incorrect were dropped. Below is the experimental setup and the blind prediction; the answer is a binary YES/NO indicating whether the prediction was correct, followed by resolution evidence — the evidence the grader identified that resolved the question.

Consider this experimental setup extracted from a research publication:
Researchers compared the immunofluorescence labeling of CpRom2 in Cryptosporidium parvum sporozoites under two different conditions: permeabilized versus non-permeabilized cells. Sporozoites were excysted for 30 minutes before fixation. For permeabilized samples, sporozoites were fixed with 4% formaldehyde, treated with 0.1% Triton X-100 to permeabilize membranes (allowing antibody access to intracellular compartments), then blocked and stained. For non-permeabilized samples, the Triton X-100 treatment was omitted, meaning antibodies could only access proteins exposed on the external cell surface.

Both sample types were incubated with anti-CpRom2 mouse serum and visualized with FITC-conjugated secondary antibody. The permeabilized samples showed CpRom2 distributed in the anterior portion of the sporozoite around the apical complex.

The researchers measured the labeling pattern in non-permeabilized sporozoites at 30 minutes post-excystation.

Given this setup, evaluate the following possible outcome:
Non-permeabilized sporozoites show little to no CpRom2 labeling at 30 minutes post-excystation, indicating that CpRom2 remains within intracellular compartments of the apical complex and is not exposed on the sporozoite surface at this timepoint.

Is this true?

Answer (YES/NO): NO